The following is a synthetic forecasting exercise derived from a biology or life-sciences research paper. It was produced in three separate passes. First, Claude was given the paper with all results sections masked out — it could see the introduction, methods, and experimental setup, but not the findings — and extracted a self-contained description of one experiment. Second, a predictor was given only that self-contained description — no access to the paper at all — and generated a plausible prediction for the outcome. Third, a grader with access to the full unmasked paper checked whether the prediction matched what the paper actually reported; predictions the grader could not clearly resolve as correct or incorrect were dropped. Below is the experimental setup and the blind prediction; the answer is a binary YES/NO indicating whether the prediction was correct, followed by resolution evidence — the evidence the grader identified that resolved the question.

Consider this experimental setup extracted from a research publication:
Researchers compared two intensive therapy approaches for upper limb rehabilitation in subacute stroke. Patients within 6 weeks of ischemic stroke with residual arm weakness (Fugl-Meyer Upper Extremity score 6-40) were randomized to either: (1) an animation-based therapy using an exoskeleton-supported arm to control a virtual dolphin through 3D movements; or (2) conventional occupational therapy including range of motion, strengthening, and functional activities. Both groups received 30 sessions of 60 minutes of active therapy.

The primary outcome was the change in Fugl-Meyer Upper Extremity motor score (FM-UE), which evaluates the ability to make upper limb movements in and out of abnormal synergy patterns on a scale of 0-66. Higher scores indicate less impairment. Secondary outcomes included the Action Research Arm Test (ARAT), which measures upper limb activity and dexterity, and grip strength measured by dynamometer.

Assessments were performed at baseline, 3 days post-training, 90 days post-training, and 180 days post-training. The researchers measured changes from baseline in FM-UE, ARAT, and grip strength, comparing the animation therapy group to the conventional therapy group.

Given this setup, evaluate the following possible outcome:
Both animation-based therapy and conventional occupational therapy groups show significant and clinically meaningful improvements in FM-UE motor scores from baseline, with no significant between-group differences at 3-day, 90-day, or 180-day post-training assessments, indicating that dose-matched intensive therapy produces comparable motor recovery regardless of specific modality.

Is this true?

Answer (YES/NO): NO